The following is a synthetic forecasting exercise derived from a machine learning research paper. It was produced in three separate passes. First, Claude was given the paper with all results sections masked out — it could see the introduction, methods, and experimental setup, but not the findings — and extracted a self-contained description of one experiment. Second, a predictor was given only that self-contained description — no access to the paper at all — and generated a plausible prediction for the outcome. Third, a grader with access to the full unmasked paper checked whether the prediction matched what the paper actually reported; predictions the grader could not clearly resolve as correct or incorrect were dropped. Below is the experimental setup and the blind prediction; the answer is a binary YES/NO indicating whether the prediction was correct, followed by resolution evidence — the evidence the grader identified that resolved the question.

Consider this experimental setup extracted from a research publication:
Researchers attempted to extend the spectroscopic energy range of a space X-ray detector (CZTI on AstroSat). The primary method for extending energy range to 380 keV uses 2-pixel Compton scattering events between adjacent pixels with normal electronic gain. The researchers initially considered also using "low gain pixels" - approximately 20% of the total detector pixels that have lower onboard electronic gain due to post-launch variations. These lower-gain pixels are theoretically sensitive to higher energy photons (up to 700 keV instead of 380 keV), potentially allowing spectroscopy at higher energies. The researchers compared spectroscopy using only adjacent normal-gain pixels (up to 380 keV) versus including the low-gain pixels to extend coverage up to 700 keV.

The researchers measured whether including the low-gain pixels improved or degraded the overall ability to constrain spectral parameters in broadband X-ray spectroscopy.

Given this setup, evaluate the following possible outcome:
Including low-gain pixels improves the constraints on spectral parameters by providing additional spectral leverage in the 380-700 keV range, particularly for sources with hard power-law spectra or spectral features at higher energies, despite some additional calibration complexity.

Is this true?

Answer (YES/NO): NO